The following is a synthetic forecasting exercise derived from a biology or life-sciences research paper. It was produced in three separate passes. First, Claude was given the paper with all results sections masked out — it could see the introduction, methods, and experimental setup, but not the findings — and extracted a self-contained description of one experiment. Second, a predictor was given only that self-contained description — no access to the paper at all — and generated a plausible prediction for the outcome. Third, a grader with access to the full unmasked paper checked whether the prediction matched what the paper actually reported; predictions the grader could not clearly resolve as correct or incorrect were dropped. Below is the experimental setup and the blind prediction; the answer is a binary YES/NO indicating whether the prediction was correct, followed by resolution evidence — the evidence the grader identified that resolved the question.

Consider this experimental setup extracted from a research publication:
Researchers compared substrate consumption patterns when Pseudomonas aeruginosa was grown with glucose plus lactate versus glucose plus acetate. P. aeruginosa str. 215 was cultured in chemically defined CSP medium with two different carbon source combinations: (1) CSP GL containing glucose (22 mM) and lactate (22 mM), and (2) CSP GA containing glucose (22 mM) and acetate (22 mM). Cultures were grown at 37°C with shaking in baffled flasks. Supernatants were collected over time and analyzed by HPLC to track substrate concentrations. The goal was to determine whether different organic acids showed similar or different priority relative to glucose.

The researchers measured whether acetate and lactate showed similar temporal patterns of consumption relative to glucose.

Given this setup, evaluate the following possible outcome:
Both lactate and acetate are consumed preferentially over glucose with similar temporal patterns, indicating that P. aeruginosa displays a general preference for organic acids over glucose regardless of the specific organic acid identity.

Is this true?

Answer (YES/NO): YES